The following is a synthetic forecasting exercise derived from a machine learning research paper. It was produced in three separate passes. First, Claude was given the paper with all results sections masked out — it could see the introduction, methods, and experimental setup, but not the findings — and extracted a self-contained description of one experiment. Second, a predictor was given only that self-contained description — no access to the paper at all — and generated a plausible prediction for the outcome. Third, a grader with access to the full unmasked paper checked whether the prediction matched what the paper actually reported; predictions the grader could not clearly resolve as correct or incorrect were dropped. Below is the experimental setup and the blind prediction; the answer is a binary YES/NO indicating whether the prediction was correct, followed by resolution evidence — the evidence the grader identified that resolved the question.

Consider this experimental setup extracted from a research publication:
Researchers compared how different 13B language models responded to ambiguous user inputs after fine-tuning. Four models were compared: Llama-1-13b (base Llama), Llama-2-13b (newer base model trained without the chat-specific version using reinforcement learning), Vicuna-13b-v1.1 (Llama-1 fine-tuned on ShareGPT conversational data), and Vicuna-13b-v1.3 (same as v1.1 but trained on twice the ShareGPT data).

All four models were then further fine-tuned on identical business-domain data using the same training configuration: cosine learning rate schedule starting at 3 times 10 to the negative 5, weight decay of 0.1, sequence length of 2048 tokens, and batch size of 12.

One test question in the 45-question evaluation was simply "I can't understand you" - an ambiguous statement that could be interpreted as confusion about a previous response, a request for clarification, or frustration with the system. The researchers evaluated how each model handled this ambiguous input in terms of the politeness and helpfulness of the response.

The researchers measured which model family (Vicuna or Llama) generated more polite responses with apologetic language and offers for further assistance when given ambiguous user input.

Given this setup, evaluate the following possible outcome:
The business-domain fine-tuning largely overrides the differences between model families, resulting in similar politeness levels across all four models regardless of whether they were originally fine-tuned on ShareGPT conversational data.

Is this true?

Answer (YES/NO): NO